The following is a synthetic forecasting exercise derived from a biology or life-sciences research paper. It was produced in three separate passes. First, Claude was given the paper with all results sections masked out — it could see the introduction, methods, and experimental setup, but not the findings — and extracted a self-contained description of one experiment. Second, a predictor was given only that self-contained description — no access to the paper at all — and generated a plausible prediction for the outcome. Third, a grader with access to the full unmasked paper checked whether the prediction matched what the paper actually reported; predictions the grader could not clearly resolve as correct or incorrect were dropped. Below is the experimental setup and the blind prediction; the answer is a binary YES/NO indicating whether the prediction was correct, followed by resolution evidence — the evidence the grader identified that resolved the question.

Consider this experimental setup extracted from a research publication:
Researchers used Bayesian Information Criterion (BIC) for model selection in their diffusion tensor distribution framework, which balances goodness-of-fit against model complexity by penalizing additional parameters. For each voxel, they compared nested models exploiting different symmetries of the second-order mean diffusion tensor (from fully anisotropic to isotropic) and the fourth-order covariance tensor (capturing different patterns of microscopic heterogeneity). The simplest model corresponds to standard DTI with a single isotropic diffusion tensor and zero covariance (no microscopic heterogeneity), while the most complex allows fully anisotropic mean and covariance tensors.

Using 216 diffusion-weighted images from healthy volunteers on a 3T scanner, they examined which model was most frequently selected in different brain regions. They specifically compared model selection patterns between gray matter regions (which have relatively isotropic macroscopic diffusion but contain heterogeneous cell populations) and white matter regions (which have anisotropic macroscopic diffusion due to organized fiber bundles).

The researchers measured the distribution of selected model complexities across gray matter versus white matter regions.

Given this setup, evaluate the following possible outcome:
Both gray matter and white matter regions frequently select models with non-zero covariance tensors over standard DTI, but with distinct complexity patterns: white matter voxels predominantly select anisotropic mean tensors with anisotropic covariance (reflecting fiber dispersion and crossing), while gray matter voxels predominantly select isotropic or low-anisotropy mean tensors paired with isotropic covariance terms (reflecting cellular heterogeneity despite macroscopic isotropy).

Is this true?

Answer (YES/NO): NO